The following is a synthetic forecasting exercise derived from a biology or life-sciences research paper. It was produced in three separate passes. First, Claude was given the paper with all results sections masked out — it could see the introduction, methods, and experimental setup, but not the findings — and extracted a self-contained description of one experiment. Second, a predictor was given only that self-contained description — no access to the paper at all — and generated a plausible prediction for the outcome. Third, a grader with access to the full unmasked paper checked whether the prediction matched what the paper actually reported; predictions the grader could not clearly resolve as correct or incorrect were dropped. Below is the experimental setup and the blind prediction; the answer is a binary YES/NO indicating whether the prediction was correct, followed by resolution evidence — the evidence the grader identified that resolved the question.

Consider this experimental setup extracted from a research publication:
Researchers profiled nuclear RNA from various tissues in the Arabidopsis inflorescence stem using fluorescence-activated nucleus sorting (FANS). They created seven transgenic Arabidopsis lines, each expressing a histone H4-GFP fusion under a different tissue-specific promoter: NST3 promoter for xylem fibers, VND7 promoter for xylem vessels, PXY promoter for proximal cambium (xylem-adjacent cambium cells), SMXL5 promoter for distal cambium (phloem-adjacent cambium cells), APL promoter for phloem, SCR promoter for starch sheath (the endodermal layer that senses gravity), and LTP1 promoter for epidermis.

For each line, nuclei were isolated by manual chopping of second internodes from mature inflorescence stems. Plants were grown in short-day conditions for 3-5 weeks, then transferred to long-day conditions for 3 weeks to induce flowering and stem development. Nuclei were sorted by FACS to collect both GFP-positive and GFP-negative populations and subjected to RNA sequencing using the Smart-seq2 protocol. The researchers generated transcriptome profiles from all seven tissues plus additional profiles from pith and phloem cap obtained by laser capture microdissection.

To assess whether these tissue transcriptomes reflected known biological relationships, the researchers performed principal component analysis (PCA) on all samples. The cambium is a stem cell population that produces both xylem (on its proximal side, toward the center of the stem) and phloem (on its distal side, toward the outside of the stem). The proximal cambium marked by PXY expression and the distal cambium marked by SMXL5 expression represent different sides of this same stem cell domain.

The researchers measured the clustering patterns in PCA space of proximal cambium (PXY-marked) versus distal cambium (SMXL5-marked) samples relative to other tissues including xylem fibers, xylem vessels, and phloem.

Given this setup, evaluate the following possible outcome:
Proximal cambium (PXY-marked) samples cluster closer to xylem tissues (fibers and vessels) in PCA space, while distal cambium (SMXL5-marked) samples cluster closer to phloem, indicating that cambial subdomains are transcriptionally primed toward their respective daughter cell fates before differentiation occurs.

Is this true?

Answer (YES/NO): YES